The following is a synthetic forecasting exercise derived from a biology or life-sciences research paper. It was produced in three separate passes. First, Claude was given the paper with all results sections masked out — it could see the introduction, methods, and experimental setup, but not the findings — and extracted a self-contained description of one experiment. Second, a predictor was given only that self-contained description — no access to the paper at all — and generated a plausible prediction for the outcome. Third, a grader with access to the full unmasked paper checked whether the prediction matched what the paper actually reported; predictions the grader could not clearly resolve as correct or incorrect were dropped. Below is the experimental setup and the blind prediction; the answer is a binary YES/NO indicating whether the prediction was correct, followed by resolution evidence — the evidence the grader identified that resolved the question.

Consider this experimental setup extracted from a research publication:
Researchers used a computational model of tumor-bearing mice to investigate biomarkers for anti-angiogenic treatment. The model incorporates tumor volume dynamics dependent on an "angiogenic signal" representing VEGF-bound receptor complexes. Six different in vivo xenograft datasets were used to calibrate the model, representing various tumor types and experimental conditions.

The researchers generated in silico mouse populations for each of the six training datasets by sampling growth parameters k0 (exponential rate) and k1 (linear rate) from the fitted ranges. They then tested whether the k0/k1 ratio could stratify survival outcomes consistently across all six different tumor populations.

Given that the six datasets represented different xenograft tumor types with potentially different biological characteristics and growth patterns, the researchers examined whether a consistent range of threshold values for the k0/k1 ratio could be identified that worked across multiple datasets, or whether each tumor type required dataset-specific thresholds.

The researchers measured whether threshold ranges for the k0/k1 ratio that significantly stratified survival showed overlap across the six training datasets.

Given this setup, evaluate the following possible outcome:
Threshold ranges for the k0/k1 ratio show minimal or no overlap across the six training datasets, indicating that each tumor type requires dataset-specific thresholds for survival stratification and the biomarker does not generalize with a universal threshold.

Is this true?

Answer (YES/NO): NO